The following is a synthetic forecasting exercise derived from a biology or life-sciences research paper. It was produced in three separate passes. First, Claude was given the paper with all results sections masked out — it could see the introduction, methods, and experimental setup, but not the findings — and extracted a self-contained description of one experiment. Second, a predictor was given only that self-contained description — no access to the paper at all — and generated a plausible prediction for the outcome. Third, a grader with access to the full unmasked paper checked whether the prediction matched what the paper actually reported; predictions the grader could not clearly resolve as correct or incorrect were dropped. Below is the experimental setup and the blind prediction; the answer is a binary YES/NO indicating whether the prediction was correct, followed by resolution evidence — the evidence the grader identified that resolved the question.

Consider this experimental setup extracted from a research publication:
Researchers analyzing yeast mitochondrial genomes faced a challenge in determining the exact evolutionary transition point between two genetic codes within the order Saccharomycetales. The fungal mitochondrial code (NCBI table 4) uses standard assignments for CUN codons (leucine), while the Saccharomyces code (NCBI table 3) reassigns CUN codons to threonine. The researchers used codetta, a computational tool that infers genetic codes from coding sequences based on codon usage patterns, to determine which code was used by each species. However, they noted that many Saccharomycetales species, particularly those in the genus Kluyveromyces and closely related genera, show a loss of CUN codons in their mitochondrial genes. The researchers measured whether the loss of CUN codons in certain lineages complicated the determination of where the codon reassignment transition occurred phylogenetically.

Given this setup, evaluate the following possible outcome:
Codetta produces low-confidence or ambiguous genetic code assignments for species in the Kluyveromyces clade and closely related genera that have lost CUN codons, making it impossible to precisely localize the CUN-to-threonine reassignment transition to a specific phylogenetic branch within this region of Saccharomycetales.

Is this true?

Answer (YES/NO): YES